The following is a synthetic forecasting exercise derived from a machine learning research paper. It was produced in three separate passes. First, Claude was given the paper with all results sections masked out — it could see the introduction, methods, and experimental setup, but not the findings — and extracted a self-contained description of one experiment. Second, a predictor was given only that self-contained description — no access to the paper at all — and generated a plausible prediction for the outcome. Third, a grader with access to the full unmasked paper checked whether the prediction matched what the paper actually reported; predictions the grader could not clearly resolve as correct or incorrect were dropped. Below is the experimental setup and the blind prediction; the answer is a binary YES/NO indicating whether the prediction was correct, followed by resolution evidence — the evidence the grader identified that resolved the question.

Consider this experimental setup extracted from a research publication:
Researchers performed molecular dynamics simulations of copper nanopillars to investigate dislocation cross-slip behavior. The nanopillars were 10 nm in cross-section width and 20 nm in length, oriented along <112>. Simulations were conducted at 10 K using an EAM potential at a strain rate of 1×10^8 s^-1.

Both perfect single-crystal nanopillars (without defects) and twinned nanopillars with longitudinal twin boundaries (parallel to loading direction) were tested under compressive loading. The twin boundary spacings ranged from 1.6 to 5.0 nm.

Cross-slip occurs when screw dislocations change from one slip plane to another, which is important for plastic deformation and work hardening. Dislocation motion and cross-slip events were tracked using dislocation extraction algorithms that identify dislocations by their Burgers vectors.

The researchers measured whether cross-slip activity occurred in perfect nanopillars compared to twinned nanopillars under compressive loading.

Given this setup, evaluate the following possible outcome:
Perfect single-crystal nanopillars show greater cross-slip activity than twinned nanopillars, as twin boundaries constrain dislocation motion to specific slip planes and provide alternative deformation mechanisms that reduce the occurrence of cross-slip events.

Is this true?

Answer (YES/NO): NO